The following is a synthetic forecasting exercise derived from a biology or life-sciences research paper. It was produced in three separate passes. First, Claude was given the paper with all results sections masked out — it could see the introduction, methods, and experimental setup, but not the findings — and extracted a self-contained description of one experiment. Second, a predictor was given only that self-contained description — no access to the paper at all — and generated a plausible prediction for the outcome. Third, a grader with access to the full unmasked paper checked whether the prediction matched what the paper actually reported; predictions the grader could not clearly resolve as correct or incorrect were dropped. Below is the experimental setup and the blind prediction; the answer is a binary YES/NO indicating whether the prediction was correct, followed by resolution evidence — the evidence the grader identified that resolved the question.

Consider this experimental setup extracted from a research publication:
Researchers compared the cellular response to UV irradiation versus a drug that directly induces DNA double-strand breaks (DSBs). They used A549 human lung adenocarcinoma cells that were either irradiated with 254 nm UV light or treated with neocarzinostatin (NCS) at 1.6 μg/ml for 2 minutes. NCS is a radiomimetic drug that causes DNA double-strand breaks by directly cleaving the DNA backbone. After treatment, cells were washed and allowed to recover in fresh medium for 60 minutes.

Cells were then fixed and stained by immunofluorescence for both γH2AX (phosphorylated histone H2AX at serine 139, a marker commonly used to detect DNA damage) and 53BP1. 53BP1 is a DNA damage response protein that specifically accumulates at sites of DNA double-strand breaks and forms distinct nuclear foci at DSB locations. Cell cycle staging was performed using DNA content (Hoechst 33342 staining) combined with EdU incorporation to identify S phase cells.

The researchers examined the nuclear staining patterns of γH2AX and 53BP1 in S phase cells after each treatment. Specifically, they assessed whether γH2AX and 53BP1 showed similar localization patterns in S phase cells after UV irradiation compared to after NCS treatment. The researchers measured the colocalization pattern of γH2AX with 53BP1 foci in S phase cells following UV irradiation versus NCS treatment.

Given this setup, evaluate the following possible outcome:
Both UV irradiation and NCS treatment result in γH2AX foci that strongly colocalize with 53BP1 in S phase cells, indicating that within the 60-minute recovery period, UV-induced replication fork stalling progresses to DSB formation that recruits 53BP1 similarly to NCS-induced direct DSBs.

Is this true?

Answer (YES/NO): NO